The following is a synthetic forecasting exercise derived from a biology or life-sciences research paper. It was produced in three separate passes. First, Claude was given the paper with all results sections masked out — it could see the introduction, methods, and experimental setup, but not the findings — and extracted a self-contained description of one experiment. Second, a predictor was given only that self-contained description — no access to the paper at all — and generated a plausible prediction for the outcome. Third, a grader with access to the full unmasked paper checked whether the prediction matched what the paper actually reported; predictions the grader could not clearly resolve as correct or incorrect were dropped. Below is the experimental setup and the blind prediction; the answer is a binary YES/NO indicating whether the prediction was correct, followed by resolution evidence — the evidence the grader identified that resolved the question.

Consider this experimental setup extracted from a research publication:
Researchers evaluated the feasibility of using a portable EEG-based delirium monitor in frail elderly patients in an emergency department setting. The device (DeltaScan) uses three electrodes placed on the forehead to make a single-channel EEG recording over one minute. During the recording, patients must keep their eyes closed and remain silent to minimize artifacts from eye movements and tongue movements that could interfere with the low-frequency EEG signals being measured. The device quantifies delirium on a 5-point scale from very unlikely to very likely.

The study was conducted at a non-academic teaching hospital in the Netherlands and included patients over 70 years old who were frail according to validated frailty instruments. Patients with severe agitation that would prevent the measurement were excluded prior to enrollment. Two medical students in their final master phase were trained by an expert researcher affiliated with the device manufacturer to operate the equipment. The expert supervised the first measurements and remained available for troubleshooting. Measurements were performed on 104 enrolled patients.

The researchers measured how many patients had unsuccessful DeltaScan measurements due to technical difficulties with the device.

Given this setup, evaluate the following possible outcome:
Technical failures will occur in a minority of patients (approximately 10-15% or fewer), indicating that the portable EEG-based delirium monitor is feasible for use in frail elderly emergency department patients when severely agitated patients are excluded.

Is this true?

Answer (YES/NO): YES